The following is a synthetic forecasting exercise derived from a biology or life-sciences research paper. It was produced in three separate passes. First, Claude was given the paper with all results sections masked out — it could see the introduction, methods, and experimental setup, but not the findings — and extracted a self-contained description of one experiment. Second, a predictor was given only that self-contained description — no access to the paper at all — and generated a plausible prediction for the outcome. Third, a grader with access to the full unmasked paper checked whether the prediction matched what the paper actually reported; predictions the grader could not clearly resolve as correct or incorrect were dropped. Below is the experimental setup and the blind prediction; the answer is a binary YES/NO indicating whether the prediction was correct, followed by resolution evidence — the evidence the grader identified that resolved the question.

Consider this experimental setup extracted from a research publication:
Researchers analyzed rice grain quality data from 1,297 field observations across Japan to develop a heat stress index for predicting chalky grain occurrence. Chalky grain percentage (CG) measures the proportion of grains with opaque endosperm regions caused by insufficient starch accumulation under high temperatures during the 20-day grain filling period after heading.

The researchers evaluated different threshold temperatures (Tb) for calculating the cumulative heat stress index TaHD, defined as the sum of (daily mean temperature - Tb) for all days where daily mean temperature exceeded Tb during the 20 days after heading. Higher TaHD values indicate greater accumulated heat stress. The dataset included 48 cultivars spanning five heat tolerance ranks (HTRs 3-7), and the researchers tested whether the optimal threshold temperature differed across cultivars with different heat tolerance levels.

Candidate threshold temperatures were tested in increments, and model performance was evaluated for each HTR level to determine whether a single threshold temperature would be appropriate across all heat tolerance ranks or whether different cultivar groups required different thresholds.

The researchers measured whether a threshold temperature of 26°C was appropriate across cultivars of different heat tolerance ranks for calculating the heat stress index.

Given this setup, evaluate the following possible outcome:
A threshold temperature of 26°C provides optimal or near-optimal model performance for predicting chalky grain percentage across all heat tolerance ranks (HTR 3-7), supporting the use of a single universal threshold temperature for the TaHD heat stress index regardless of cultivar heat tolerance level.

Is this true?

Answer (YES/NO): YES